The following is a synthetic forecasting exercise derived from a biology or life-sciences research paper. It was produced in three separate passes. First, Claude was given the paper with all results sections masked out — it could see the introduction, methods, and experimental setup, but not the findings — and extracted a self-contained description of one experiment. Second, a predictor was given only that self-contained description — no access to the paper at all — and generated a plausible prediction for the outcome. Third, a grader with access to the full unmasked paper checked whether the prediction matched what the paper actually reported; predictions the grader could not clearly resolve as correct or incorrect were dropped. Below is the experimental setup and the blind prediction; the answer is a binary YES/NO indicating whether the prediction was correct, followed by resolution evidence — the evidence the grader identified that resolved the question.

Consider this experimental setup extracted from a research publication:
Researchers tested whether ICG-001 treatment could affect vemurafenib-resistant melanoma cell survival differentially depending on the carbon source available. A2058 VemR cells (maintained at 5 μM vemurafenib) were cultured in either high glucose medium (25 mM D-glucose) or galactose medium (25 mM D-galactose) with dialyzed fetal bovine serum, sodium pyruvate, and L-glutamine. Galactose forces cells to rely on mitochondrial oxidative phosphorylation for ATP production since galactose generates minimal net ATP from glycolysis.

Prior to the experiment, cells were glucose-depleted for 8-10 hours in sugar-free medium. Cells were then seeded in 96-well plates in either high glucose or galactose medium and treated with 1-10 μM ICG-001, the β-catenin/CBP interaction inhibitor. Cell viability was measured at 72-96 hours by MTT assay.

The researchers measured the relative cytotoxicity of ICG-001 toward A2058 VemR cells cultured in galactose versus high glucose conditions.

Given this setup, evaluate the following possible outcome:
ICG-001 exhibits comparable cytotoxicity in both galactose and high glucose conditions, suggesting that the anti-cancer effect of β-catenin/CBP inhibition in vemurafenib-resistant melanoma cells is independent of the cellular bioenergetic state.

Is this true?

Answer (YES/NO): YES